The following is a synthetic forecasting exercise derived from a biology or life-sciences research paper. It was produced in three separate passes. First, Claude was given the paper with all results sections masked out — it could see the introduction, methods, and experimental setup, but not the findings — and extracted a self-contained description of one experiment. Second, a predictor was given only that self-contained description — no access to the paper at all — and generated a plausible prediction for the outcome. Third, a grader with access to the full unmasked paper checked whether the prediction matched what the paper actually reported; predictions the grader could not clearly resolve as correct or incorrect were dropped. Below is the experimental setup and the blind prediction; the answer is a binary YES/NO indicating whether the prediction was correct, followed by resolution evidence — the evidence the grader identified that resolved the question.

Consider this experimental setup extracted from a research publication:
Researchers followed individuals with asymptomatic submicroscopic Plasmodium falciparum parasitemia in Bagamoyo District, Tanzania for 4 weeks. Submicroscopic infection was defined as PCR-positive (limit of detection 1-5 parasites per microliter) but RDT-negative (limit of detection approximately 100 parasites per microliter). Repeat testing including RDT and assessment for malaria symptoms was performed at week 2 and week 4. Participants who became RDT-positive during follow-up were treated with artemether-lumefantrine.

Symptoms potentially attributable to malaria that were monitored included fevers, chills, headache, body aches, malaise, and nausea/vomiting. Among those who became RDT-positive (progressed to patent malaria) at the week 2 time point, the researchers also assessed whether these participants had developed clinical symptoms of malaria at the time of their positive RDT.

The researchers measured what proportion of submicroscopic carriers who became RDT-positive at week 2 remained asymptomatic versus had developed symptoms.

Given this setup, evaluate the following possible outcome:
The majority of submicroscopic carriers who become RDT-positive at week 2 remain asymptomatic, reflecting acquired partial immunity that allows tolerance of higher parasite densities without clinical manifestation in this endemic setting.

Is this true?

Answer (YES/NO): NO